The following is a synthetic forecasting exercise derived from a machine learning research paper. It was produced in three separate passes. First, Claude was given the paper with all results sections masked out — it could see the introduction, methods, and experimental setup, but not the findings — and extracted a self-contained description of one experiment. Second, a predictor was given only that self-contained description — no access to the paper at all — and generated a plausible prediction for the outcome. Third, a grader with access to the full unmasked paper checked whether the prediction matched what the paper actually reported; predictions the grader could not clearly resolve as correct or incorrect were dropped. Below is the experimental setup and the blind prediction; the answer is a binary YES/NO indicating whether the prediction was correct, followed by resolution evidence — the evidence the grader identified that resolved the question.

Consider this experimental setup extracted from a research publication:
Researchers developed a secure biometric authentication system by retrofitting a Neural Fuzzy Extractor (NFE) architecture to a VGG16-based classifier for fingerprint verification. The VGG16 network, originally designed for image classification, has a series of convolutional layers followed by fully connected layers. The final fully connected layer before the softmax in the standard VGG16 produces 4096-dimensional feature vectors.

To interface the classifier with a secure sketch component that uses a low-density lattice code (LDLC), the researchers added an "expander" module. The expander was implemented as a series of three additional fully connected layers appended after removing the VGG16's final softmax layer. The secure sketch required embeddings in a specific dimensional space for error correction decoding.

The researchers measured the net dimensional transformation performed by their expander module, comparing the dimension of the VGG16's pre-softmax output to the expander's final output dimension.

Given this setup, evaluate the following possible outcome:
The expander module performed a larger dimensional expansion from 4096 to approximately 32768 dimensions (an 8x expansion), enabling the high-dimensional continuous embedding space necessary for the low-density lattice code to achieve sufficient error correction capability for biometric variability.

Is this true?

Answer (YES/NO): NO